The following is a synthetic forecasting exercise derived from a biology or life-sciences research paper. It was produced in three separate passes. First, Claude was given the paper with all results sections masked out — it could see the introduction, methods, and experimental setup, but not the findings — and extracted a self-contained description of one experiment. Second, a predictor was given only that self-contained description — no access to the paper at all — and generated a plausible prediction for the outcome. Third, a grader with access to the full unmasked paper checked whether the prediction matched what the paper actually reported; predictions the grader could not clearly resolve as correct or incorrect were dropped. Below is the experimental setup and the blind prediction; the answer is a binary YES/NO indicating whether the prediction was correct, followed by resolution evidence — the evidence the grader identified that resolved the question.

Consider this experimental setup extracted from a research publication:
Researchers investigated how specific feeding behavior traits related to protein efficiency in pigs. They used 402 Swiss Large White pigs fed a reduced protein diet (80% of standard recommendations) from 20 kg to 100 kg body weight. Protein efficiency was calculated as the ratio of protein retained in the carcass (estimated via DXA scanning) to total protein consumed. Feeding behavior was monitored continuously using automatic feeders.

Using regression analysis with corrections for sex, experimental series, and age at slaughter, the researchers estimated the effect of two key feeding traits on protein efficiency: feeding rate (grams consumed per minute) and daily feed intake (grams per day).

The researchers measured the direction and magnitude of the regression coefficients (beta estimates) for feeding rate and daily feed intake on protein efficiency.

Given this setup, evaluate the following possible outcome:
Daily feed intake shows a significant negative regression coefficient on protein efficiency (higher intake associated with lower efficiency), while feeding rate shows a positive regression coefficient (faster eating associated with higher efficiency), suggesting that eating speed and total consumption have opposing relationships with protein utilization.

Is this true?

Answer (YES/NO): YES